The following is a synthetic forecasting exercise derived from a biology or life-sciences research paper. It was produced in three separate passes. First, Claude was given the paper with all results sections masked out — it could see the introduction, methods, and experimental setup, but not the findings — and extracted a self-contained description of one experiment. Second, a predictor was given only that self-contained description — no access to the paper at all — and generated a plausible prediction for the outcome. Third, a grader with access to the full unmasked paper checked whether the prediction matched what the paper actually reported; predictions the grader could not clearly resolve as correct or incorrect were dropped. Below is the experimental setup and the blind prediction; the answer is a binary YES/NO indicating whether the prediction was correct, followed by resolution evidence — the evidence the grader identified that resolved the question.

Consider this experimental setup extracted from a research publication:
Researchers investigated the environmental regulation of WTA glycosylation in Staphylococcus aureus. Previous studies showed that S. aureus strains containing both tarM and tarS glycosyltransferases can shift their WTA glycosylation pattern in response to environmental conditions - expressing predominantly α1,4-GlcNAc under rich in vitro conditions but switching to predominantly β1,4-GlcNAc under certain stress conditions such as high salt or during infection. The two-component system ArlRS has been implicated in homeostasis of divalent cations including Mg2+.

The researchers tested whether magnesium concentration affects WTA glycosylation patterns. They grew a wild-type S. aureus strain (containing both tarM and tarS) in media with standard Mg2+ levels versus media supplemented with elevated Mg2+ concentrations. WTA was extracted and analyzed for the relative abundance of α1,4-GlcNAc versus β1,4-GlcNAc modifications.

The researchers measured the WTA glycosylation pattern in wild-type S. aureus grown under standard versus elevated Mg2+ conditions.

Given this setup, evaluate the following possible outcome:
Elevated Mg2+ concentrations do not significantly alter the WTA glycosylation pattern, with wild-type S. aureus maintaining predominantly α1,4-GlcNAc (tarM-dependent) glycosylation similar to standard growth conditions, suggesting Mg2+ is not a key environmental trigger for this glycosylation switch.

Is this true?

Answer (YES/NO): NO